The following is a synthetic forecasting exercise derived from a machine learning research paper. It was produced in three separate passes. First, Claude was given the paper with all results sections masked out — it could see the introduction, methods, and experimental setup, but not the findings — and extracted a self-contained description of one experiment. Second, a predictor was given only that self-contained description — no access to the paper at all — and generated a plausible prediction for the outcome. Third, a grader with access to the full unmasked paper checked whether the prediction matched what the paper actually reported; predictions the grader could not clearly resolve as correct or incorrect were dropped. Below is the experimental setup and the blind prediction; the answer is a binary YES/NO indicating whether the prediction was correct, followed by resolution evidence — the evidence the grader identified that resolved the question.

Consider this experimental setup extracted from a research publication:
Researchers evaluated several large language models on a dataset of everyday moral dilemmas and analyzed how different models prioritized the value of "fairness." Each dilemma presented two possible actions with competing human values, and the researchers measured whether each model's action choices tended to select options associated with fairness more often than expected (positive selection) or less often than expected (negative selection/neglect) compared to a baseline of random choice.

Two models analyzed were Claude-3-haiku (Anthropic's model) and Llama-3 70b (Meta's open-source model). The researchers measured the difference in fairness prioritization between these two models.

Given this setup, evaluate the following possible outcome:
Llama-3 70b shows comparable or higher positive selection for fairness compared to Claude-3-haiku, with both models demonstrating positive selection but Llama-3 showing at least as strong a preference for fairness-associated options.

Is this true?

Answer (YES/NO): YES